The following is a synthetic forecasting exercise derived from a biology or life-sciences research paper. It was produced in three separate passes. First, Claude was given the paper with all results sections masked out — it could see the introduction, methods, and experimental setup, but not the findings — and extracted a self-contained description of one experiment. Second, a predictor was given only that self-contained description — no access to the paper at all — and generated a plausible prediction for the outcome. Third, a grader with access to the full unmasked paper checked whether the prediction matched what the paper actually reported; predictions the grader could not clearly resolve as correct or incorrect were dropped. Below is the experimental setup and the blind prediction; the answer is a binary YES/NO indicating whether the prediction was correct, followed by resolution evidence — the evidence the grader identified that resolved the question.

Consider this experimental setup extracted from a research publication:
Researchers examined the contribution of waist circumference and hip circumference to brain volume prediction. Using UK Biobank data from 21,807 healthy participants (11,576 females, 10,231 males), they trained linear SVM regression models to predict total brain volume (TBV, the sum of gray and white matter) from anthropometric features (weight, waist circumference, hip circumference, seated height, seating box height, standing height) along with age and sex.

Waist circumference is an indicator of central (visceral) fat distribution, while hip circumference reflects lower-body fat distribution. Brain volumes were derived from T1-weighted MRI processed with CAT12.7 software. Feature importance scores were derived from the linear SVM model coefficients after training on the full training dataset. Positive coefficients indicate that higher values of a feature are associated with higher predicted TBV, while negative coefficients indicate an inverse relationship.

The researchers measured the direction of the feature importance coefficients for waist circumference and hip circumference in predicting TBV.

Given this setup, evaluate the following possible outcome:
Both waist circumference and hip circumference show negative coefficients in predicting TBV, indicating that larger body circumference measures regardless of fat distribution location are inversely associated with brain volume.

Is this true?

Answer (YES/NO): YES